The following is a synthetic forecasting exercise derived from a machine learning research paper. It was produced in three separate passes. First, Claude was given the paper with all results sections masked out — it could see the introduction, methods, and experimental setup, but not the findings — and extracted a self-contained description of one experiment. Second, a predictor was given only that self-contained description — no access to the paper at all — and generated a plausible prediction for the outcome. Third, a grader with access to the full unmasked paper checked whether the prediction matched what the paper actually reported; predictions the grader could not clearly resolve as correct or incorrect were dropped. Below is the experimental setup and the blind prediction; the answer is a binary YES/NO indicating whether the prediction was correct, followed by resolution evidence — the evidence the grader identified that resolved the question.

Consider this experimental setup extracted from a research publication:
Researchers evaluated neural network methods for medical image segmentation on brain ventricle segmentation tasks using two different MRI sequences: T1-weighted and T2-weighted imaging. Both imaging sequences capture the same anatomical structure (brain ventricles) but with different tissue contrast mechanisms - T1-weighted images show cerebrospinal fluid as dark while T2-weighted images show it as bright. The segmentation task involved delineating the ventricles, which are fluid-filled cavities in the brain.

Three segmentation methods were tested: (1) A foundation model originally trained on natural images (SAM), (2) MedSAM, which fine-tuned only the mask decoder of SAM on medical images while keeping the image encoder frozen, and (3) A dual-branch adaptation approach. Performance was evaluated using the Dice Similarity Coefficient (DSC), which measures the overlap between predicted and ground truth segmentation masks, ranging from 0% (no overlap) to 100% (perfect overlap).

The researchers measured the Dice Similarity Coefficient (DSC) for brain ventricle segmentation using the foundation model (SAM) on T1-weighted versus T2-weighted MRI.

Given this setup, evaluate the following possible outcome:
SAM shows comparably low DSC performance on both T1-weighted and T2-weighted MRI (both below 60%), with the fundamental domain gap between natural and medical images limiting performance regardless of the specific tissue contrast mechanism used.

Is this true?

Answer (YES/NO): YES